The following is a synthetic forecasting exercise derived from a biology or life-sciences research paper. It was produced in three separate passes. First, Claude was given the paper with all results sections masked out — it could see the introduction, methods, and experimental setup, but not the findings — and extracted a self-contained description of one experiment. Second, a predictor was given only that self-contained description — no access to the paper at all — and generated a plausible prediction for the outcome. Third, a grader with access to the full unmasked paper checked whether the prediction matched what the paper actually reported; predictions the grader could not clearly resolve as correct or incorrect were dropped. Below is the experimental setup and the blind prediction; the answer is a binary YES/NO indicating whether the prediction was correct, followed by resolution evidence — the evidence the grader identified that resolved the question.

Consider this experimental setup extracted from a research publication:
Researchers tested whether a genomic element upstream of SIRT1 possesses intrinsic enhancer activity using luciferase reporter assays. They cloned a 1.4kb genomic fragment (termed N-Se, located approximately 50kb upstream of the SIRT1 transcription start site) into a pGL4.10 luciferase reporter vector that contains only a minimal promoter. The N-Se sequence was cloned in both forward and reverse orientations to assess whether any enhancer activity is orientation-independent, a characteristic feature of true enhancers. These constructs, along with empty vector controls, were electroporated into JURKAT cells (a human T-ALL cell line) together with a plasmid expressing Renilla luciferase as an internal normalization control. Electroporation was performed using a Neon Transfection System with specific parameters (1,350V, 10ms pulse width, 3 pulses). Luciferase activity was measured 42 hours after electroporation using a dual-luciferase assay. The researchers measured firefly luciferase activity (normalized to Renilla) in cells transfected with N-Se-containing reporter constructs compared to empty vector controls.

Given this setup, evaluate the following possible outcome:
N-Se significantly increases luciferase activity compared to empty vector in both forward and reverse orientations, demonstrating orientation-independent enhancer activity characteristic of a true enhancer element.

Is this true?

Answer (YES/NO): YES